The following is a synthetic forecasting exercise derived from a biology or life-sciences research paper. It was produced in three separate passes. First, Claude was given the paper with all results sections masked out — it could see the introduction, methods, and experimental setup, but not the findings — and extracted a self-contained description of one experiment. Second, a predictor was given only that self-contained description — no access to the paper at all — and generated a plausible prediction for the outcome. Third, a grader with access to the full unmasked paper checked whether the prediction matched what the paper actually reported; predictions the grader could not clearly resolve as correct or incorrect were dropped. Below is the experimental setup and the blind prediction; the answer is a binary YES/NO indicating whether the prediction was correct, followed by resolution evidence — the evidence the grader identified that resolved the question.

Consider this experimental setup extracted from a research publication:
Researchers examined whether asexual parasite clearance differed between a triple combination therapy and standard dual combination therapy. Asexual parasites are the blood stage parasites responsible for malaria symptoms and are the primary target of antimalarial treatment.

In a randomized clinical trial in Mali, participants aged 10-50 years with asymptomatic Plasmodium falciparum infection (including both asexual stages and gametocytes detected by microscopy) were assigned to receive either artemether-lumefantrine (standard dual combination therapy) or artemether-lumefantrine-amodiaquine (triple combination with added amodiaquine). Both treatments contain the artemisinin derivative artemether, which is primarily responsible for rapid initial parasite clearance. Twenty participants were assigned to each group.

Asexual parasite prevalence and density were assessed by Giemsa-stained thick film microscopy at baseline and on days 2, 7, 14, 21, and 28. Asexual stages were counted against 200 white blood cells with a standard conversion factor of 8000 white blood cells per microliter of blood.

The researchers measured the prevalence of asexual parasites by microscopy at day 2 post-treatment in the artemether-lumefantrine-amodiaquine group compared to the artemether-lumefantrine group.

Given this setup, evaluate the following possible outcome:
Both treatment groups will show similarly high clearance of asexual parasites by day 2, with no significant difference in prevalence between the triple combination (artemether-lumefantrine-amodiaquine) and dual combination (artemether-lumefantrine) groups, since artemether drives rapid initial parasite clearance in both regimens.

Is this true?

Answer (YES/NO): YES